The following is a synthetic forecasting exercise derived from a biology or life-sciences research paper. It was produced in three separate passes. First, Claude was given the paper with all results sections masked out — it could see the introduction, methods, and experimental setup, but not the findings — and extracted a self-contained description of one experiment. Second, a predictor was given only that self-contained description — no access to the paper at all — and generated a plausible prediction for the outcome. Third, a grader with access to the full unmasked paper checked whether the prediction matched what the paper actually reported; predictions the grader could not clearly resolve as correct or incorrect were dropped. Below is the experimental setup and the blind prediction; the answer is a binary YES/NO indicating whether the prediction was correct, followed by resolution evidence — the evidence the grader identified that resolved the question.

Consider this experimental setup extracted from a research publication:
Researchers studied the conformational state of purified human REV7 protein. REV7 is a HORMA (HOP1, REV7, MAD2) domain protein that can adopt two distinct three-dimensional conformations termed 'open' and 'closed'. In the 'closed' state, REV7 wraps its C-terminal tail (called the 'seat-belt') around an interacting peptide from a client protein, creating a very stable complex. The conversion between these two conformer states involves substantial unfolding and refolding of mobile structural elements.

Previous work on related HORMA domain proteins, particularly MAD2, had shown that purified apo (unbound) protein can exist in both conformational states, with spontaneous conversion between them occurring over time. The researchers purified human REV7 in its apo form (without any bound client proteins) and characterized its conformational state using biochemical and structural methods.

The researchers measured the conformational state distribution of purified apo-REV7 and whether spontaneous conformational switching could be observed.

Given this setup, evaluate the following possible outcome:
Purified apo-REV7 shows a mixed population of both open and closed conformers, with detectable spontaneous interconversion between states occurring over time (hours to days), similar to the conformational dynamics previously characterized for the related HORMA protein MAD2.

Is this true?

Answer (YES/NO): NO